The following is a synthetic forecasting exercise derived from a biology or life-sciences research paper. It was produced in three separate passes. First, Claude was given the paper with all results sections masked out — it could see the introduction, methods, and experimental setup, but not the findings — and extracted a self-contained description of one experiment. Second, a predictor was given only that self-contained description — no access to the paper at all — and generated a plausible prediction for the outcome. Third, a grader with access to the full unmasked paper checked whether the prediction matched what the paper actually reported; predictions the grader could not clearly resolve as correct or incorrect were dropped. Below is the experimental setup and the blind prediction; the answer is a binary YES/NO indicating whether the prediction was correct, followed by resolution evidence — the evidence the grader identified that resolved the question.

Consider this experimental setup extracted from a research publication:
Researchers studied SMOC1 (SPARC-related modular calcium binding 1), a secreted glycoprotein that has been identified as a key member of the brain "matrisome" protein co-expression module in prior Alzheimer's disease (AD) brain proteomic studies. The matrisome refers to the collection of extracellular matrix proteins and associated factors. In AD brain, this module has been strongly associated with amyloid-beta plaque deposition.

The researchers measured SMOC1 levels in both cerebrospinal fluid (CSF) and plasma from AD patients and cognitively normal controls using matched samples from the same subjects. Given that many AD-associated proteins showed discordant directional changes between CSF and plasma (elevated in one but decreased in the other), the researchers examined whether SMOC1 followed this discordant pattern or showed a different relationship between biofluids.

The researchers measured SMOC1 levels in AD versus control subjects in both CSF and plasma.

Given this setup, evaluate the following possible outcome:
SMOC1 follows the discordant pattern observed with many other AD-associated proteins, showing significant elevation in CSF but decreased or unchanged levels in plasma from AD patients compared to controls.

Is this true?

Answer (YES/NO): NO